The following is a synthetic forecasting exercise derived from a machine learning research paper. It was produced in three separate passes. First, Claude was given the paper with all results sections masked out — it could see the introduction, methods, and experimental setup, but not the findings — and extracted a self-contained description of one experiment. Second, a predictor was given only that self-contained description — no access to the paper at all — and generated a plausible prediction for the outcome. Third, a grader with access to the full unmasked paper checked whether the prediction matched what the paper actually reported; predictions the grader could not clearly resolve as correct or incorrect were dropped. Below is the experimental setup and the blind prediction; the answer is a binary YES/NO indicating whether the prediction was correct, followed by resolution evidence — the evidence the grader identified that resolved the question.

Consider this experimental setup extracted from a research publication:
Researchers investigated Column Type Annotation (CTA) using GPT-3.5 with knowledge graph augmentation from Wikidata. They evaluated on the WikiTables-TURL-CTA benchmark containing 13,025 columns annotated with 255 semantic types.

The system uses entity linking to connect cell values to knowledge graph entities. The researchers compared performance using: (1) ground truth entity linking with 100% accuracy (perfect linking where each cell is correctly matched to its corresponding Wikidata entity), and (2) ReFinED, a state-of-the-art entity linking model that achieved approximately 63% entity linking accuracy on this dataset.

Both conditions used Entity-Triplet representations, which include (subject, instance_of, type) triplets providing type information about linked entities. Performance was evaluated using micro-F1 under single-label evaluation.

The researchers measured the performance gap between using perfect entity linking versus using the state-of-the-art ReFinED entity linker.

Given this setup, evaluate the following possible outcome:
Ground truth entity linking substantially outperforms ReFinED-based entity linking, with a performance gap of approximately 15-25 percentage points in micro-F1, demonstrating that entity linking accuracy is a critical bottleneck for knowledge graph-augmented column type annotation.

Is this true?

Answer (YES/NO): NO